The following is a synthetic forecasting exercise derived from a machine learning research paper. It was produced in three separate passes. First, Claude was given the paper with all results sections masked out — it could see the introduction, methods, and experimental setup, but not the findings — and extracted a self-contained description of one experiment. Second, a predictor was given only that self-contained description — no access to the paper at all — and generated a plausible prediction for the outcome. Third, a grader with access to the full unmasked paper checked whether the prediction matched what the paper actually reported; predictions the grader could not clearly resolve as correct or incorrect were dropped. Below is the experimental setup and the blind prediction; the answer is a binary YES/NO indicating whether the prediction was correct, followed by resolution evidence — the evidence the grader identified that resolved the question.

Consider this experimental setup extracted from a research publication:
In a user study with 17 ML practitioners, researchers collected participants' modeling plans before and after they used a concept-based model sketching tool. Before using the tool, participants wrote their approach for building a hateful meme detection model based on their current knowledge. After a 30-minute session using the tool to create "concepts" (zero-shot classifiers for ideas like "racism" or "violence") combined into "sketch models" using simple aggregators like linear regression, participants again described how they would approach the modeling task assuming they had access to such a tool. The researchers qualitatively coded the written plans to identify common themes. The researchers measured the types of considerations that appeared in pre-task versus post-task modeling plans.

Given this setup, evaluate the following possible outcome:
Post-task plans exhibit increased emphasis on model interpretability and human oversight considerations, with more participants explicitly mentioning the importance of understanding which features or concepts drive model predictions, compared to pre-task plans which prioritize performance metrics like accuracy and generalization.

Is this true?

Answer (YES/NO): NO